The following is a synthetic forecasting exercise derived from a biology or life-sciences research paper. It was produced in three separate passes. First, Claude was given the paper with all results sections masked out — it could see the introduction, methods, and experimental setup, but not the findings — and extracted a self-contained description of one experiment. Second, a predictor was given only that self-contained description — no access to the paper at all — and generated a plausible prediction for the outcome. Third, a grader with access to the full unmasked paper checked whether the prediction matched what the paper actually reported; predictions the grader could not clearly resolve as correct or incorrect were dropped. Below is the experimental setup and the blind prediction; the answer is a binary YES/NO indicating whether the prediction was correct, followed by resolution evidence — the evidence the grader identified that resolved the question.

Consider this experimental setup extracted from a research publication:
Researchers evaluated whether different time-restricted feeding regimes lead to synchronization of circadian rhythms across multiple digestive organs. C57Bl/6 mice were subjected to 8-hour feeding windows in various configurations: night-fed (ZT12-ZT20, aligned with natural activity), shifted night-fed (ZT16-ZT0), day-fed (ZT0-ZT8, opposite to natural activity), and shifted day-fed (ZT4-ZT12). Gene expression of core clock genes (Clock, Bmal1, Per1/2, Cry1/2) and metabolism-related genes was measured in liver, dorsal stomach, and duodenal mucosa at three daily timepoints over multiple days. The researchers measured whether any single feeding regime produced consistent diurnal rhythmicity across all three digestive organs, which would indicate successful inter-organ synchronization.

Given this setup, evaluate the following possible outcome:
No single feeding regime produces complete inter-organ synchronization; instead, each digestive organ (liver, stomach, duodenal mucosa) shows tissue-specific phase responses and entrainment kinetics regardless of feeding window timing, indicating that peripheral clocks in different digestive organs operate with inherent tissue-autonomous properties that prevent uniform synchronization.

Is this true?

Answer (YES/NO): YES